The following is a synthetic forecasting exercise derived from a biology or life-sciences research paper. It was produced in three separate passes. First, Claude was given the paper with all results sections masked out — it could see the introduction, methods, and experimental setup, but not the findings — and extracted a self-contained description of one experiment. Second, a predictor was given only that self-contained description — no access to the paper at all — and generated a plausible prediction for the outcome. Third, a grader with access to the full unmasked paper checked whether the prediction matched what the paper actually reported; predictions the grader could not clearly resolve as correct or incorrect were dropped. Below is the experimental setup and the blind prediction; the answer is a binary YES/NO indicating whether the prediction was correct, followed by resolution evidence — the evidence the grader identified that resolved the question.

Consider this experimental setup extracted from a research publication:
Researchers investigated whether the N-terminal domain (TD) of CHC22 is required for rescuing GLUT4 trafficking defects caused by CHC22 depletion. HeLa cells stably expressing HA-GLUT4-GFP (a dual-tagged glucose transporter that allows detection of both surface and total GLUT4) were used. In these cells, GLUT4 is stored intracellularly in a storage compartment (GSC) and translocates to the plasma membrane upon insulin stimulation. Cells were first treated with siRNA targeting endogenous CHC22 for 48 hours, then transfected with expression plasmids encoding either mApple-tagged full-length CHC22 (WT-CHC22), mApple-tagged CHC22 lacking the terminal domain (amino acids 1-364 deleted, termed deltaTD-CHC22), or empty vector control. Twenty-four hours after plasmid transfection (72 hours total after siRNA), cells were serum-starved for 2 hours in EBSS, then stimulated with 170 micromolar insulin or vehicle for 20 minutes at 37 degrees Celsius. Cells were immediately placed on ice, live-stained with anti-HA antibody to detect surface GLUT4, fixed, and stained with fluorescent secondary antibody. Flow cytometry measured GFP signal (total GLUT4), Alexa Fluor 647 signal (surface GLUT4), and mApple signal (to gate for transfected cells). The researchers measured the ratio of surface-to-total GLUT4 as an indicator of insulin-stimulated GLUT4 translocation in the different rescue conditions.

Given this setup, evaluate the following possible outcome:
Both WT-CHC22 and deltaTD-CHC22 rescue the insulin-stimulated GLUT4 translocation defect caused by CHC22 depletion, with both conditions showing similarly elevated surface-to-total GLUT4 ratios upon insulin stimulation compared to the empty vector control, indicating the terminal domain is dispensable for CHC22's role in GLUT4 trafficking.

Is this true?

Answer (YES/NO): NO